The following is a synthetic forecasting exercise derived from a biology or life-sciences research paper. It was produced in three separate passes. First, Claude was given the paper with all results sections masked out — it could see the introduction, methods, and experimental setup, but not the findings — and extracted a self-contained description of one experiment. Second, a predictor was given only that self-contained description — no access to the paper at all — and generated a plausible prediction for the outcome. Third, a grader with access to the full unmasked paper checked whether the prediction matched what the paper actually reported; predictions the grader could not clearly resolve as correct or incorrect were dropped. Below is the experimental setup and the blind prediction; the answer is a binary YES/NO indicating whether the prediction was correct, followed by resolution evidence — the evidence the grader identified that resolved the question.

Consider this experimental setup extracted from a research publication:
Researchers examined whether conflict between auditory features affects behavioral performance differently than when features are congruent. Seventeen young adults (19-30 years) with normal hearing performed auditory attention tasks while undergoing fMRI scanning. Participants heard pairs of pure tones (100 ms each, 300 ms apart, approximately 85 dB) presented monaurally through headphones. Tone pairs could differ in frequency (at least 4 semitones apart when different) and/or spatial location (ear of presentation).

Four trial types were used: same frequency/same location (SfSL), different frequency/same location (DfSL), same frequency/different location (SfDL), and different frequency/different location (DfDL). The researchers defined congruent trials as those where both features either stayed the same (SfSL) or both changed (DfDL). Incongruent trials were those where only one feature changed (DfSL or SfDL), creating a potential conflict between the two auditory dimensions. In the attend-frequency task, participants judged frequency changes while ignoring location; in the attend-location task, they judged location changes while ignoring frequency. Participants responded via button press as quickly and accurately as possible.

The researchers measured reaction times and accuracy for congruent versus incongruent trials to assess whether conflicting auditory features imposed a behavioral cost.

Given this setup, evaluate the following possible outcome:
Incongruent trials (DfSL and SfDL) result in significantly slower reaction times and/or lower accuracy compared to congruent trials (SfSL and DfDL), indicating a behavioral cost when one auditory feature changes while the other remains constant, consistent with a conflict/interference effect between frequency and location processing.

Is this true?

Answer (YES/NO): YES